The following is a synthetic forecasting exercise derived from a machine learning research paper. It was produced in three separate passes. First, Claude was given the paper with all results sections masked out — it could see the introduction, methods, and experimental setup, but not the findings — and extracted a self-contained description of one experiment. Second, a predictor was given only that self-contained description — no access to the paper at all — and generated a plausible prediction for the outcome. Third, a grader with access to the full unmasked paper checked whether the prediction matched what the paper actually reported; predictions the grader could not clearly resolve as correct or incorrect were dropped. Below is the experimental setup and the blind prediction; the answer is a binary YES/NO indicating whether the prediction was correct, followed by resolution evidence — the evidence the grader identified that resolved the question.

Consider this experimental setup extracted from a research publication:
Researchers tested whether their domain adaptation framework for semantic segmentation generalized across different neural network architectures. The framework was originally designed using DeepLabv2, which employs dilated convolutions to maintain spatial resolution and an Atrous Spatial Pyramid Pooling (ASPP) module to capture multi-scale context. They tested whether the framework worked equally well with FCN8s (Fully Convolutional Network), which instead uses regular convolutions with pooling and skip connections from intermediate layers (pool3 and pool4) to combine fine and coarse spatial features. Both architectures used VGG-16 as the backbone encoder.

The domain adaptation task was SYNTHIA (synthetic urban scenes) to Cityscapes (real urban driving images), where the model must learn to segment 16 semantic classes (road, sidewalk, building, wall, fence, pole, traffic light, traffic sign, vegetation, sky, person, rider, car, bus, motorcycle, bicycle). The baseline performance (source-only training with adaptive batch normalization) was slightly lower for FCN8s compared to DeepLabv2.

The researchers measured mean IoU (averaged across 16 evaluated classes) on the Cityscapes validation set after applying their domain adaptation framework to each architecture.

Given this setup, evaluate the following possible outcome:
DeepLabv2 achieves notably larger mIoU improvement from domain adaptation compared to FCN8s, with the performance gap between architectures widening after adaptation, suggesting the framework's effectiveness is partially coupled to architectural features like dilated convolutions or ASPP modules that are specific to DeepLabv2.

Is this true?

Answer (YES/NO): NO